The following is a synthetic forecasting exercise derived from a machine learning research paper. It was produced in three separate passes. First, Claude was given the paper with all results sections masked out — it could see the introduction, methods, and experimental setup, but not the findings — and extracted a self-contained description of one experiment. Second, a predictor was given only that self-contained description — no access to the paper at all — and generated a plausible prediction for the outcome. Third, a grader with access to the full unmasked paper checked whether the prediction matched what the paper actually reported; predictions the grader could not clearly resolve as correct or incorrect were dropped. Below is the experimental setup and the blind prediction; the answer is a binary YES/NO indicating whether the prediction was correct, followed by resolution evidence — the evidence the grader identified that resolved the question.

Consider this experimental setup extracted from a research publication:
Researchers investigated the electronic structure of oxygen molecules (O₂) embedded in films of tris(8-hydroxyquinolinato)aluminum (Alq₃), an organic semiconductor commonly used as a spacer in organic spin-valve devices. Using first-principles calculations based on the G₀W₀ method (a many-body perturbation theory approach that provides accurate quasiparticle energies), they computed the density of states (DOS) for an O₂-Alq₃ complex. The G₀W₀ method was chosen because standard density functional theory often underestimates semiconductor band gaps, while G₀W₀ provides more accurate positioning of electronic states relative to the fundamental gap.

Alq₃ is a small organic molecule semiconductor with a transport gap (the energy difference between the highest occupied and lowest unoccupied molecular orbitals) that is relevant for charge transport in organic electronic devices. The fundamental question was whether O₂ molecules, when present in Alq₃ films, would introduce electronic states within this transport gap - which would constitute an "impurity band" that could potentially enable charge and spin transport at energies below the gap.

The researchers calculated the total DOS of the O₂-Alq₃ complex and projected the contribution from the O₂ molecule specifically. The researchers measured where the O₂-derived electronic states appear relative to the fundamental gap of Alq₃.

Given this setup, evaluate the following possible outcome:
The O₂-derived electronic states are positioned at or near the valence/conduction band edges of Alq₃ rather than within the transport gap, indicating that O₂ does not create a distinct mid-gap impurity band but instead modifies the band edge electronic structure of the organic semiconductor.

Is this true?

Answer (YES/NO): NO